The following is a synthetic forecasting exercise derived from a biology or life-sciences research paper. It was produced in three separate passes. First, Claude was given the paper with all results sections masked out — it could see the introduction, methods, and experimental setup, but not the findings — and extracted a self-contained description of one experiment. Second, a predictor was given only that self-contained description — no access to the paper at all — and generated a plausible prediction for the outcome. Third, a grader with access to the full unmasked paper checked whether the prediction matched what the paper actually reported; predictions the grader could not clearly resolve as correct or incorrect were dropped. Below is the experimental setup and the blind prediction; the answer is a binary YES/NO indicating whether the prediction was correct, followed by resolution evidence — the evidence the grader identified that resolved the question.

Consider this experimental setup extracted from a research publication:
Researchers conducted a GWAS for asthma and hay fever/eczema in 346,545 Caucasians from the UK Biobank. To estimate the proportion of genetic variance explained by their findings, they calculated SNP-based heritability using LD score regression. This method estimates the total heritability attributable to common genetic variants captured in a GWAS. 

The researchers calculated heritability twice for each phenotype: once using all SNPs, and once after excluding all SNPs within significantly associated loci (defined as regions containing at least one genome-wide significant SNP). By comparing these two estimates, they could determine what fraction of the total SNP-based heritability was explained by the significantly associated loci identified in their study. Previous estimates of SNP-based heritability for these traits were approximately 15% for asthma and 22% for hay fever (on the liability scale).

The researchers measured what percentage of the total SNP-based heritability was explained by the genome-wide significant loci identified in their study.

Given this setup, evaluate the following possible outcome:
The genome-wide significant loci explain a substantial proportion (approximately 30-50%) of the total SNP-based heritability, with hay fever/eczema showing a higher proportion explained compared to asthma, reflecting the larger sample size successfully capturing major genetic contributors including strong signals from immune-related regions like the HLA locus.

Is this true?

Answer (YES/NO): NO